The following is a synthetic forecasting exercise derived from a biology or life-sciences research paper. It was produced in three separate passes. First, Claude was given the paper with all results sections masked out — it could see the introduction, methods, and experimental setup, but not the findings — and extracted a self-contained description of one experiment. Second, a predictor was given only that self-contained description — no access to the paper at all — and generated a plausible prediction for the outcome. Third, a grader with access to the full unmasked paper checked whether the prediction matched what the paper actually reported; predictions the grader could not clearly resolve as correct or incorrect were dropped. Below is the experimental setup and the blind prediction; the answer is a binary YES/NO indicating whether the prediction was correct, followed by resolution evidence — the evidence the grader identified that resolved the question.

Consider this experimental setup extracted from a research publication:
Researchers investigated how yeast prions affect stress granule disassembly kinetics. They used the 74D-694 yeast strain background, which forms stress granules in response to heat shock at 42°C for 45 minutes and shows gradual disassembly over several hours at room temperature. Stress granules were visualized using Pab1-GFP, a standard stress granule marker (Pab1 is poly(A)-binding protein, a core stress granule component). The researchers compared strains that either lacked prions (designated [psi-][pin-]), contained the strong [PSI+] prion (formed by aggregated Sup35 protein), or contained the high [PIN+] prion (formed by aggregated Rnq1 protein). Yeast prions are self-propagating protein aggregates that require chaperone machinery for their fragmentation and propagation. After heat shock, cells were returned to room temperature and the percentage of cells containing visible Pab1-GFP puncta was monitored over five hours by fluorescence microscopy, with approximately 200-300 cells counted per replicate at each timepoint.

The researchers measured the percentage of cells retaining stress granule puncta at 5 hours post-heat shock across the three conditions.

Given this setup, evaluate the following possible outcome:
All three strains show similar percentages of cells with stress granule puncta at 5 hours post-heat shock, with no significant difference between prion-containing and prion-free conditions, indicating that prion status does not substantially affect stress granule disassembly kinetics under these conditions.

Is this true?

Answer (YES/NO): NO